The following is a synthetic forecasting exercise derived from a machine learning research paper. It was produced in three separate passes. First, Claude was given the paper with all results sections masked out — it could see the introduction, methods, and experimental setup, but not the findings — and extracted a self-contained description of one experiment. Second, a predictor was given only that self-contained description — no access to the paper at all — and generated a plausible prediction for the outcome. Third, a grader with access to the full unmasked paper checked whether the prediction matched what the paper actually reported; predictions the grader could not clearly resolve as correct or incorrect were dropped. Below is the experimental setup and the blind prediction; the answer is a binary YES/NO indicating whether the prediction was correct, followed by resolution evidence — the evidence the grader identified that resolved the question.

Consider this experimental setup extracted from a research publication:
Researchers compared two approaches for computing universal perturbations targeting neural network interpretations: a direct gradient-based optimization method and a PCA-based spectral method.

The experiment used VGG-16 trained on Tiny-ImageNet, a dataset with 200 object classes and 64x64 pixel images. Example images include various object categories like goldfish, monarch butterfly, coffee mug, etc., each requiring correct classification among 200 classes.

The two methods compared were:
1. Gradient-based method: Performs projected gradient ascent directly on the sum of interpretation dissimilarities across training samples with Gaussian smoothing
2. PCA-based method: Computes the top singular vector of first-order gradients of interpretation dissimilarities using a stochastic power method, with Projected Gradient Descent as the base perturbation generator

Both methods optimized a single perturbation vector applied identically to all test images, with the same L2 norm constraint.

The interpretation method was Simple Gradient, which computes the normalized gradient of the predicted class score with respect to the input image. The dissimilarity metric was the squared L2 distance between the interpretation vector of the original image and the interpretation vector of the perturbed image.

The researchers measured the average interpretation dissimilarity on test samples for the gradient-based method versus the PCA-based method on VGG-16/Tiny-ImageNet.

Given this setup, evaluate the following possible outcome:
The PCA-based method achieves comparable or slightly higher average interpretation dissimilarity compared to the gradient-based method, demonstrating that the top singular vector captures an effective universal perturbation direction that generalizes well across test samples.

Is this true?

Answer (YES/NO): NO